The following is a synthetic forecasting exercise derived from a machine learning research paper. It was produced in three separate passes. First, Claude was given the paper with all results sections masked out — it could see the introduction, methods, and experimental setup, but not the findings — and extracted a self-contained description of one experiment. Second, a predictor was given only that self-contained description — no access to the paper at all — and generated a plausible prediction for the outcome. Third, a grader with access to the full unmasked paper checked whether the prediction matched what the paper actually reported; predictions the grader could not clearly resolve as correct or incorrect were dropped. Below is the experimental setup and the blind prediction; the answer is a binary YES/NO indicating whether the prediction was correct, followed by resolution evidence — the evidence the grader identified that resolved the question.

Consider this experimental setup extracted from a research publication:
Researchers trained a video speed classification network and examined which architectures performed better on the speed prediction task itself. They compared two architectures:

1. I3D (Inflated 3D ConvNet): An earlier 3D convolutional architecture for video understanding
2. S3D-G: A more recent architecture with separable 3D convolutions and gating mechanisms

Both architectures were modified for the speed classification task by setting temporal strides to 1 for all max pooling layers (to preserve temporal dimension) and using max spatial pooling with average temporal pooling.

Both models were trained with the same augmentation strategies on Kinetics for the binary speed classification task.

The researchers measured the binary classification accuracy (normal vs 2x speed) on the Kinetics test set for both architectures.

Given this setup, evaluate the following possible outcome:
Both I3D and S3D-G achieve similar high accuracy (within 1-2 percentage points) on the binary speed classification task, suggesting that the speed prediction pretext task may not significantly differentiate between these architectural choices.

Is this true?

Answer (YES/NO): NO